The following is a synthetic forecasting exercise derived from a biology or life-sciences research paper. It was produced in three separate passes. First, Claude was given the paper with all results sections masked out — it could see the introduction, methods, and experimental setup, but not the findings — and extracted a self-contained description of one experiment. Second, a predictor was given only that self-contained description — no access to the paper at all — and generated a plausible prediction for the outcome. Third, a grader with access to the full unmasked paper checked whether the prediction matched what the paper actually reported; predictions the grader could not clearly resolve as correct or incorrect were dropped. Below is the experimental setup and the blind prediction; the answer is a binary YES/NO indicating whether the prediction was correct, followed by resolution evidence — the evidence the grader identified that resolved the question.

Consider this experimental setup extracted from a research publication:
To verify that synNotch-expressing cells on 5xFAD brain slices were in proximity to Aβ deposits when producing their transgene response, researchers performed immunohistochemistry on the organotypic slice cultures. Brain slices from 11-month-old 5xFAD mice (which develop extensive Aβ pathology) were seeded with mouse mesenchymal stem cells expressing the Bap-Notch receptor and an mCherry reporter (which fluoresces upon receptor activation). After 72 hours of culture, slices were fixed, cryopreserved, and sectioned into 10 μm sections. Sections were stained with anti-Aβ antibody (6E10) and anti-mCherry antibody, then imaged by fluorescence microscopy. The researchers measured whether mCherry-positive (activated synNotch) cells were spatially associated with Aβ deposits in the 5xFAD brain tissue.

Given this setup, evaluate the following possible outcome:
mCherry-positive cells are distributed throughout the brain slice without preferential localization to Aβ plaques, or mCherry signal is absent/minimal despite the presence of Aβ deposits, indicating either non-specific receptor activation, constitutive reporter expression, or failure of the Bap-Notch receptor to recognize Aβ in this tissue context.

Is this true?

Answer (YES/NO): NO